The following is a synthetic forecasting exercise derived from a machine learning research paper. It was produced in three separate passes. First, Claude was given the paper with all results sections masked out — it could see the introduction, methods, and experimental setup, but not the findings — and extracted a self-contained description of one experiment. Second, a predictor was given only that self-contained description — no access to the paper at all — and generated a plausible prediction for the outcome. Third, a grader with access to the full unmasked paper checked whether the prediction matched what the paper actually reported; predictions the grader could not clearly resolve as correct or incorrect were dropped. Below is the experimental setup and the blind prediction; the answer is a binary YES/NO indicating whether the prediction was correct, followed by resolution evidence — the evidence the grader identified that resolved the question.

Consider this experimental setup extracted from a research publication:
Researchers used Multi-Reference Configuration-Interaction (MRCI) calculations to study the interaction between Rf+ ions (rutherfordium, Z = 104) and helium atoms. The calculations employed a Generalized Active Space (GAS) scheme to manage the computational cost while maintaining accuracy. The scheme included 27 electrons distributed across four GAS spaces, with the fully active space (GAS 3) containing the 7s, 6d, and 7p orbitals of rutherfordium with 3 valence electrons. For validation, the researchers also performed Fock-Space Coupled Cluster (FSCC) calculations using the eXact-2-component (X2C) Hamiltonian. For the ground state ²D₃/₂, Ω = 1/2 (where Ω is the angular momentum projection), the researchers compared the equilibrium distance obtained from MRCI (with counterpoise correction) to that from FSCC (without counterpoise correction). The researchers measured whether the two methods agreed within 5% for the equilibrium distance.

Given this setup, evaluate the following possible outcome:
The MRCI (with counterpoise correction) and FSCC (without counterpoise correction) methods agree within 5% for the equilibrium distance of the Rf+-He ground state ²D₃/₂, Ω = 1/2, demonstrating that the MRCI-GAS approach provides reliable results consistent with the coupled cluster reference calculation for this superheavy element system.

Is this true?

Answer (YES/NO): YES